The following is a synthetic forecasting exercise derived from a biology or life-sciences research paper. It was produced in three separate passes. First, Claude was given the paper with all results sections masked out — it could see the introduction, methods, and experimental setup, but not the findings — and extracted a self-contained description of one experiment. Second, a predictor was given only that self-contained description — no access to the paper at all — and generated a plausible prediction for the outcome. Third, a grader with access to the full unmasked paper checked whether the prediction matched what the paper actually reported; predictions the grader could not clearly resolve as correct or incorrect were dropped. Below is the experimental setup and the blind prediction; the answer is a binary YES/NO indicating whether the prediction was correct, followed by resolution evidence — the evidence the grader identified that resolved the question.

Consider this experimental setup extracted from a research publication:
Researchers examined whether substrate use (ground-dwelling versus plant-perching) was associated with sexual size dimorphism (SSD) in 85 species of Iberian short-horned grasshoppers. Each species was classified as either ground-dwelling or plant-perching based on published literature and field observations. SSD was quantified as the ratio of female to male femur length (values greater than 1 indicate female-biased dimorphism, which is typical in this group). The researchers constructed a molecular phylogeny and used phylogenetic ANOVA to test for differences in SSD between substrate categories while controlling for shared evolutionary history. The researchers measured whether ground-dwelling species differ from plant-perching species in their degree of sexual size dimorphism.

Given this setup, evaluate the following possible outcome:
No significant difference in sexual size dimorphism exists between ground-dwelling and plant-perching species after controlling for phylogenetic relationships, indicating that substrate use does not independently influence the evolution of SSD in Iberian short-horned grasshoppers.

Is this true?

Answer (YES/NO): YES